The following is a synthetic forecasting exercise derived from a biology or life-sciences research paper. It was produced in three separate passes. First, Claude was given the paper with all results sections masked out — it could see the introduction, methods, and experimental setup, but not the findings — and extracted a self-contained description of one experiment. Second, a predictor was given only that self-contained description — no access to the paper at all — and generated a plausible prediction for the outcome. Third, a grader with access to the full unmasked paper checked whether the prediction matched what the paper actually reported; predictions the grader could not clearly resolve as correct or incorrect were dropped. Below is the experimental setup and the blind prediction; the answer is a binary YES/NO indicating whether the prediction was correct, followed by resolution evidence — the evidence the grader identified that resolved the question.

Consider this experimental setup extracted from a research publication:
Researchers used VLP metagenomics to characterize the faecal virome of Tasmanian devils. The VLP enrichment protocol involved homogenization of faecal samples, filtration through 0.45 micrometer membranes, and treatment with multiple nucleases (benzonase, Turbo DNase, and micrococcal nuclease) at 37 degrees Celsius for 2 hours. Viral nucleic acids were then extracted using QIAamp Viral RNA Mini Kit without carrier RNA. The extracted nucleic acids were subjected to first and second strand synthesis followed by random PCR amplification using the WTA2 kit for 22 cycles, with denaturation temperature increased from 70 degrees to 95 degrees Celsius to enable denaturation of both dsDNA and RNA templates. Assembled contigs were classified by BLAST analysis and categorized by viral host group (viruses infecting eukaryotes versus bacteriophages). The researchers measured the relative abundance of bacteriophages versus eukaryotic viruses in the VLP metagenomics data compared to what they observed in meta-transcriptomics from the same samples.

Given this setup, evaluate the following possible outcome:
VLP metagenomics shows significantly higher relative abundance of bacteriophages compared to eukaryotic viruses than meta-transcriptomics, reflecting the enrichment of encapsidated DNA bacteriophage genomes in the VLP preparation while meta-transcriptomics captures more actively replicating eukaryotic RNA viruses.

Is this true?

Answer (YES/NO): YES